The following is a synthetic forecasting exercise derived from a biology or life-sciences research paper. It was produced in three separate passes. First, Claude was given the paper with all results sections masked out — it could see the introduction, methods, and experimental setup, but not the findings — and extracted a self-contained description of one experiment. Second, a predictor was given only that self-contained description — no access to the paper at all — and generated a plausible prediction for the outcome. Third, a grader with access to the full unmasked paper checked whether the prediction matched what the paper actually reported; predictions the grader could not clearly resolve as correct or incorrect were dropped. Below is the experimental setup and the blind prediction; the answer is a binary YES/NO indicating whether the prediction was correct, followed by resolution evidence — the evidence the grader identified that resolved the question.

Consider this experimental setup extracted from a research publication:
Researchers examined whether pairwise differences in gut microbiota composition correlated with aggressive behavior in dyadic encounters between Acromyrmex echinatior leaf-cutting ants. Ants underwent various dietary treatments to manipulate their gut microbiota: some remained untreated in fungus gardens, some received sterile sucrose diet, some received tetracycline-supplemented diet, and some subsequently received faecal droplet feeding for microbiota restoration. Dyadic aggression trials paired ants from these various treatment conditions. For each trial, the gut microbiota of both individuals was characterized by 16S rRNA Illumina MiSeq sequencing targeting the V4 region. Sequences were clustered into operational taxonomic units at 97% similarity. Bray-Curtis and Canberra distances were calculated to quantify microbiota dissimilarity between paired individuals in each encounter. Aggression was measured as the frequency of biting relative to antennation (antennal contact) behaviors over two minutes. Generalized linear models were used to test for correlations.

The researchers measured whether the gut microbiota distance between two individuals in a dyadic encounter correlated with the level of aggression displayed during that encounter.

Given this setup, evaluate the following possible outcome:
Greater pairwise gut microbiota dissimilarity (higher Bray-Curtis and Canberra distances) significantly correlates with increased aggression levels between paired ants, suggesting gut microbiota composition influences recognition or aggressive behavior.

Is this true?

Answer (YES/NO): YES